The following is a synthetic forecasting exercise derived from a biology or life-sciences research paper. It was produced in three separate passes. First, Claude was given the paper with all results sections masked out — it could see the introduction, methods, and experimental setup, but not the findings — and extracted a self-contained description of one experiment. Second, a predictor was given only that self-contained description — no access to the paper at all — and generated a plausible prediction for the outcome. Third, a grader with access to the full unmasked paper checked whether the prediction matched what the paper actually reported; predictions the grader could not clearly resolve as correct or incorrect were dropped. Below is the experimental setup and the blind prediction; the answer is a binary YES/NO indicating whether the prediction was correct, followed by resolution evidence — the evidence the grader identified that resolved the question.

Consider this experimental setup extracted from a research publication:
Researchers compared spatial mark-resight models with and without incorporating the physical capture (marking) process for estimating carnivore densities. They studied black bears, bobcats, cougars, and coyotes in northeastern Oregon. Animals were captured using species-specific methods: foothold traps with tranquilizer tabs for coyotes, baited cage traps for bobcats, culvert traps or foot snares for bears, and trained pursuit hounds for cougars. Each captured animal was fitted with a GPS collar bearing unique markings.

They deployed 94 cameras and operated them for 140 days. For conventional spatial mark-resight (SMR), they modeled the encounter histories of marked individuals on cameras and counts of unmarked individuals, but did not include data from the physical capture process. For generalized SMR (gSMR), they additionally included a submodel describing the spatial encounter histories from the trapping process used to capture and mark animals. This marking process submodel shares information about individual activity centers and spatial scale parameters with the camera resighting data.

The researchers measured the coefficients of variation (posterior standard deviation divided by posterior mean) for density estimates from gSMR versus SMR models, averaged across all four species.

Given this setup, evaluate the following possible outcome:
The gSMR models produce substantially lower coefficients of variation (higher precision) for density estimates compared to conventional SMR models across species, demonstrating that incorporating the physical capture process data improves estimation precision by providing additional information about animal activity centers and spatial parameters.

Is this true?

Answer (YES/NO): NO